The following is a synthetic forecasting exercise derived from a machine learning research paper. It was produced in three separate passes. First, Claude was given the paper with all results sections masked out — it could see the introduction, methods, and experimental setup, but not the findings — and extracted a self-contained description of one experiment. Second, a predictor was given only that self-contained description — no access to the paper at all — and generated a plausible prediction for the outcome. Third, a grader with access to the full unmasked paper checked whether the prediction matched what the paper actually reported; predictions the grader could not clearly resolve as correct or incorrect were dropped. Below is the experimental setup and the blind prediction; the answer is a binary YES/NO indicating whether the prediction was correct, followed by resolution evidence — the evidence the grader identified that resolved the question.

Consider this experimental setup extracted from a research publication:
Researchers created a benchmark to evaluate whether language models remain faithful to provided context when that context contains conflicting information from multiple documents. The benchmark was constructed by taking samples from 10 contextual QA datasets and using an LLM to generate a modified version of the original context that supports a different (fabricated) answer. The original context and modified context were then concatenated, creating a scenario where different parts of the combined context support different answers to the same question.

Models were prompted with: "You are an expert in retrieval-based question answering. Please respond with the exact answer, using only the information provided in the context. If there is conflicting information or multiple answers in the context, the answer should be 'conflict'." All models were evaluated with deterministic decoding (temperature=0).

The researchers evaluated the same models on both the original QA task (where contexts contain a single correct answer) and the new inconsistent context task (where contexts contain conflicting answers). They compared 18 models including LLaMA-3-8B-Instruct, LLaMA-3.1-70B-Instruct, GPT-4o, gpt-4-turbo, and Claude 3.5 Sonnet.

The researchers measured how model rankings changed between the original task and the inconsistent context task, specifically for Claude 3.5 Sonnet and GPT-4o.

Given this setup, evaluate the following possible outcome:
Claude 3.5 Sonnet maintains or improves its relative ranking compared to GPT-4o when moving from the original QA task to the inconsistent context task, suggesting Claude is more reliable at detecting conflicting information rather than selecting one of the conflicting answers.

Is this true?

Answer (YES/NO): YES